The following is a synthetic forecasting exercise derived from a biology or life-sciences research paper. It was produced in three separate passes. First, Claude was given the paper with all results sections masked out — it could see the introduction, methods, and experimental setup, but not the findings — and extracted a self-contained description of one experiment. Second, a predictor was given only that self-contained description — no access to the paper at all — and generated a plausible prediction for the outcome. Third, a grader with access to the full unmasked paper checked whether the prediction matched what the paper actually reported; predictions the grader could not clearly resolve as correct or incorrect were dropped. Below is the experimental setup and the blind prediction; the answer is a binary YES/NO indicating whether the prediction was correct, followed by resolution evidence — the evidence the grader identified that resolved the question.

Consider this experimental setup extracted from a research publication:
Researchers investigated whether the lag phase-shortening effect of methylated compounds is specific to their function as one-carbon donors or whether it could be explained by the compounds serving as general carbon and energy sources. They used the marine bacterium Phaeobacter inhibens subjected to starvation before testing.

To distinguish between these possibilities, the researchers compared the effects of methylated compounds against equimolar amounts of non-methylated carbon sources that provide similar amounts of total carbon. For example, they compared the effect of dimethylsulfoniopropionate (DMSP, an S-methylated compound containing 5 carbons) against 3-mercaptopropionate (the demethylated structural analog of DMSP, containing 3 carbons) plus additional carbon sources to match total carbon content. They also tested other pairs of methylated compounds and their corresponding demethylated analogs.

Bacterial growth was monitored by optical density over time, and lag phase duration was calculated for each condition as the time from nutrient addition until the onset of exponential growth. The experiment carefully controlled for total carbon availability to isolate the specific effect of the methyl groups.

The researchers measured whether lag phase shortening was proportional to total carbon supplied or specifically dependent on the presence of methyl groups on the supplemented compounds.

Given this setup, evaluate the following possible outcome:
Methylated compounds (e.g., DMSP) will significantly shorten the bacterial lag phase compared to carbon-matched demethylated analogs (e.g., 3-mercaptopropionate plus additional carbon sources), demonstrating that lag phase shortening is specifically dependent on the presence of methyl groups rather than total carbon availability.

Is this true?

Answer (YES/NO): YES